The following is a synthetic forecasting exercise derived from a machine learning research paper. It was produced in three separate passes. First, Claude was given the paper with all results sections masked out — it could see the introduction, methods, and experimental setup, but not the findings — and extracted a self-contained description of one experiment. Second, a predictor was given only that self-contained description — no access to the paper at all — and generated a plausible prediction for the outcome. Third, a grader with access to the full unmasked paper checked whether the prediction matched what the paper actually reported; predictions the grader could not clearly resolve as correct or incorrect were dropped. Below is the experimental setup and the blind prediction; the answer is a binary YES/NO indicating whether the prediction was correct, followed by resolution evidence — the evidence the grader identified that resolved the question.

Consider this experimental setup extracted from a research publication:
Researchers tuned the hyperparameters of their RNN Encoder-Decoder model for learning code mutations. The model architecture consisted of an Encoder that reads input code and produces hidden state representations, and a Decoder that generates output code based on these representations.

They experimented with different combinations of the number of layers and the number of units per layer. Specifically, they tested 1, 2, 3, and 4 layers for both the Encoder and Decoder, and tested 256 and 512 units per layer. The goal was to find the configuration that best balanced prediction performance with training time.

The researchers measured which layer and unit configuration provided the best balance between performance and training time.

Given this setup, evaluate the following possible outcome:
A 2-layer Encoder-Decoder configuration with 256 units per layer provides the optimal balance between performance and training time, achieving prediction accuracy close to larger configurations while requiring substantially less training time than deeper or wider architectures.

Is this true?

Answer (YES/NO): NO